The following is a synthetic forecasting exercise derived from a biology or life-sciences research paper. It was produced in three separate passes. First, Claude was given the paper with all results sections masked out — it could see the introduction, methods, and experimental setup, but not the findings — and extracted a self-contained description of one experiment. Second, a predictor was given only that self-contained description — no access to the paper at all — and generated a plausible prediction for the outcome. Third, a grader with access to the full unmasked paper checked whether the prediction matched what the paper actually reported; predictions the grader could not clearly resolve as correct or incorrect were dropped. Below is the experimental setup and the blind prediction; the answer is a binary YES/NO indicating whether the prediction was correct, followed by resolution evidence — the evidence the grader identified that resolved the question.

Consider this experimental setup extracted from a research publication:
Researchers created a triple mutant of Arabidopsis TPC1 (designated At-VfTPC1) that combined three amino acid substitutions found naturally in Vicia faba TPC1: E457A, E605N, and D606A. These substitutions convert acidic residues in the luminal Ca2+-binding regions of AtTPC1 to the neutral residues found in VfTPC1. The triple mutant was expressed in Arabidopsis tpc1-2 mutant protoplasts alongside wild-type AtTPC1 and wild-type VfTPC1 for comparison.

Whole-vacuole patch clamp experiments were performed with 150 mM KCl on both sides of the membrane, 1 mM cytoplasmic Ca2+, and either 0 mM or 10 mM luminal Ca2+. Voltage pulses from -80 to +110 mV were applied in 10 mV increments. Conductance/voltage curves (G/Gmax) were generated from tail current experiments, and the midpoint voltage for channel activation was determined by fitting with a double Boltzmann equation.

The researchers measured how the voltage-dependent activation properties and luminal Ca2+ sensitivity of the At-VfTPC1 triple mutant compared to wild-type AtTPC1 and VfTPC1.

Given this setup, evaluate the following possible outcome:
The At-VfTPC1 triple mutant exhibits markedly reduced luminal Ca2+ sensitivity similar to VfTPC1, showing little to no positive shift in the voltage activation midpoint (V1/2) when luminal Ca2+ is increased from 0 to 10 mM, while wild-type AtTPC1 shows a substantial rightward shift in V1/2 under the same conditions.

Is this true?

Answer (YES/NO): NO